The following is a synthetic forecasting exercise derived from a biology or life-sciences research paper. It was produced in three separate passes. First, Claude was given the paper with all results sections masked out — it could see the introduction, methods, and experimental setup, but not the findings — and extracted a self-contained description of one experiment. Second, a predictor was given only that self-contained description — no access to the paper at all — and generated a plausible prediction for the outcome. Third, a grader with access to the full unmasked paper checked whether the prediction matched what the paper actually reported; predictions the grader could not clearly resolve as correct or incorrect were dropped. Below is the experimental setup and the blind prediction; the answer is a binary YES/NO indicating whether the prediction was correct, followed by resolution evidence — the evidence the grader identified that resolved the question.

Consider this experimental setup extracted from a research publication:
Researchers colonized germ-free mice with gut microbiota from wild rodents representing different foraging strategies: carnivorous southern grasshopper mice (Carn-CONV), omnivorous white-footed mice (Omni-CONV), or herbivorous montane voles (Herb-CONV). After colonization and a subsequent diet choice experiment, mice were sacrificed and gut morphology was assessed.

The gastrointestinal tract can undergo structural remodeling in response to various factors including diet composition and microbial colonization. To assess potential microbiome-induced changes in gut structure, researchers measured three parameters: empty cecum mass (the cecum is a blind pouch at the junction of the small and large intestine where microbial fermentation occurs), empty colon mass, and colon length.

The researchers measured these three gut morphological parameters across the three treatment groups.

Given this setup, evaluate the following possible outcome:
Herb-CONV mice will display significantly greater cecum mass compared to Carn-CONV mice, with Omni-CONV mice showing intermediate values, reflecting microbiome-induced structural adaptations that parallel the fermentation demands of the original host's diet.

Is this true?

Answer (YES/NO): NO